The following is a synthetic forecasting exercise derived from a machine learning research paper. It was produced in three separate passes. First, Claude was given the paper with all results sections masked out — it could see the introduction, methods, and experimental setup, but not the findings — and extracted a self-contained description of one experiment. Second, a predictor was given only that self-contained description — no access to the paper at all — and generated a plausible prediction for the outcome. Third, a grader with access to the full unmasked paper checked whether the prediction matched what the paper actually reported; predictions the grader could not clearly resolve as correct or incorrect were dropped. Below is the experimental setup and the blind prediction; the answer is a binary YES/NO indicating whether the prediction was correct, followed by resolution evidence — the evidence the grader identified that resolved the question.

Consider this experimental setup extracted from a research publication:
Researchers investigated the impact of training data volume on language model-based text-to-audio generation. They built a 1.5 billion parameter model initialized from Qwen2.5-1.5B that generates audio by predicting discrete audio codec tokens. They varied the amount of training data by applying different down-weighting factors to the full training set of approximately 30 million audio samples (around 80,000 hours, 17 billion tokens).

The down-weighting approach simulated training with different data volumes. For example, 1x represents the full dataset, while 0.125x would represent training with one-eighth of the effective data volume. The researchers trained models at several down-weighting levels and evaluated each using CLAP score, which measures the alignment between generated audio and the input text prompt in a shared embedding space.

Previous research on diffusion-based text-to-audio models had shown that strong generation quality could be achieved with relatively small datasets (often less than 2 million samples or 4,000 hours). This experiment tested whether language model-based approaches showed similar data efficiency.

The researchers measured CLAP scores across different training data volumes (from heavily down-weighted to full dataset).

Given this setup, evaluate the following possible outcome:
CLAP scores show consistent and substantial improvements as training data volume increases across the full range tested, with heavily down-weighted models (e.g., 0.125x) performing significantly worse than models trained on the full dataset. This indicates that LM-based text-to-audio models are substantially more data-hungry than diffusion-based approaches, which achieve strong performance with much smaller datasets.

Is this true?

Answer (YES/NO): YES